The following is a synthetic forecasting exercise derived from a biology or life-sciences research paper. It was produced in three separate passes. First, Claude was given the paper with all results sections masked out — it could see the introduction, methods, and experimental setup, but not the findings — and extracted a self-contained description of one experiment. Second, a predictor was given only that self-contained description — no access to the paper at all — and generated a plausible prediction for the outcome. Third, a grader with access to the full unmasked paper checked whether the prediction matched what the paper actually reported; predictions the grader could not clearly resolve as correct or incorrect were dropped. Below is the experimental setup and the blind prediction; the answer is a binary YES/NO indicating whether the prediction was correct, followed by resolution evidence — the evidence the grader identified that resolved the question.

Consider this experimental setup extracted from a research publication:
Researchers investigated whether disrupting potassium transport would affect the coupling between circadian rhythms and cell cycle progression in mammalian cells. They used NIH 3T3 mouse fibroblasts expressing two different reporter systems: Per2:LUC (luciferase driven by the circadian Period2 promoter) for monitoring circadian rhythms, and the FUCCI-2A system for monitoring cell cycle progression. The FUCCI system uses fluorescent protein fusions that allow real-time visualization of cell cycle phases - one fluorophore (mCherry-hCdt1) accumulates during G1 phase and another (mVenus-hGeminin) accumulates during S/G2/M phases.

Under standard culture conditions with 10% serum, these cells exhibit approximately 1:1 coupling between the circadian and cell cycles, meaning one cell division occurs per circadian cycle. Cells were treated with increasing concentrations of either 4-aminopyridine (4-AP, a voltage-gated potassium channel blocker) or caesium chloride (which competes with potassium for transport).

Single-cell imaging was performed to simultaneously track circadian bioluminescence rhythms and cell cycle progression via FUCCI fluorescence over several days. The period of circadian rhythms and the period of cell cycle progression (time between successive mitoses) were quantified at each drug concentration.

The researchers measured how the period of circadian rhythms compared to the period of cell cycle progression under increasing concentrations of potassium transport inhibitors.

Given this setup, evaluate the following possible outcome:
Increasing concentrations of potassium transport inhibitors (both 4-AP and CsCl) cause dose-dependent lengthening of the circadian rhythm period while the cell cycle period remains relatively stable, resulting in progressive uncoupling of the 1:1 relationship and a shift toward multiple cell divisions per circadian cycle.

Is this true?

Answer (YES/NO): NO